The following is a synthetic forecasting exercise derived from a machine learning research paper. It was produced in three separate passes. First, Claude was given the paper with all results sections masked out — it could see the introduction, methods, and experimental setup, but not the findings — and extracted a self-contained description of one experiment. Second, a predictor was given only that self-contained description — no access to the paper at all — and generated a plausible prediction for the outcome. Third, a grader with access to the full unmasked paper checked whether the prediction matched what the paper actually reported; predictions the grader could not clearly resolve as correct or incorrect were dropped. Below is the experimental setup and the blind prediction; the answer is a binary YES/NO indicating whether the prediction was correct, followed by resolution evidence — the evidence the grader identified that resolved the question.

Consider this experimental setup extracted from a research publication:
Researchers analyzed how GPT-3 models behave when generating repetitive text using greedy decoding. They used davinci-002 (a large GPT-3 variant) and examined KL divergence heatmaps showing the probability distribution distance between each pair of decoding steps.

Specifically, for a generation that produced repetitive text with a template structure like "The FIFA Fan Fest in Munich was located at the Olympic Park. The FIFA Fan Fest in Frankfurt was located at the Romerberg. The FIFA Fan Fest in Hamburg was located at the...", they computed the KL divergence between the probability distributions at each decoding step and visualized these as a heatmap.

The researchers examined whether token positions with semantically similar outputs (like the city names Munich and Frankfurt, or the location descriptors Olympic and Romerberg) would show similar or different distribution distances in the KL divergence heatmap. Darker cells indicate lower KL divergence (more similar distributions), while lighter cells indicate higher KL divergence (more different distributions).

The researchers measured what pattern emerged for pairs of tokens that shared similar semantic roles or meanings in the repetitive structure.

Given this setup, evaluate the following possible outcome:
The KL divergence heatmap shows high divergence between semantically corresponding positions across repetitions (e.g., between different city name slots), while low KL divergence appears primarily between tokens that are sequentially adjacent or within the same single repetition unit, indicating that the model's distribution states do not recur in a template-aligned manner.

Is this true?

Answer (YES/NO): NO